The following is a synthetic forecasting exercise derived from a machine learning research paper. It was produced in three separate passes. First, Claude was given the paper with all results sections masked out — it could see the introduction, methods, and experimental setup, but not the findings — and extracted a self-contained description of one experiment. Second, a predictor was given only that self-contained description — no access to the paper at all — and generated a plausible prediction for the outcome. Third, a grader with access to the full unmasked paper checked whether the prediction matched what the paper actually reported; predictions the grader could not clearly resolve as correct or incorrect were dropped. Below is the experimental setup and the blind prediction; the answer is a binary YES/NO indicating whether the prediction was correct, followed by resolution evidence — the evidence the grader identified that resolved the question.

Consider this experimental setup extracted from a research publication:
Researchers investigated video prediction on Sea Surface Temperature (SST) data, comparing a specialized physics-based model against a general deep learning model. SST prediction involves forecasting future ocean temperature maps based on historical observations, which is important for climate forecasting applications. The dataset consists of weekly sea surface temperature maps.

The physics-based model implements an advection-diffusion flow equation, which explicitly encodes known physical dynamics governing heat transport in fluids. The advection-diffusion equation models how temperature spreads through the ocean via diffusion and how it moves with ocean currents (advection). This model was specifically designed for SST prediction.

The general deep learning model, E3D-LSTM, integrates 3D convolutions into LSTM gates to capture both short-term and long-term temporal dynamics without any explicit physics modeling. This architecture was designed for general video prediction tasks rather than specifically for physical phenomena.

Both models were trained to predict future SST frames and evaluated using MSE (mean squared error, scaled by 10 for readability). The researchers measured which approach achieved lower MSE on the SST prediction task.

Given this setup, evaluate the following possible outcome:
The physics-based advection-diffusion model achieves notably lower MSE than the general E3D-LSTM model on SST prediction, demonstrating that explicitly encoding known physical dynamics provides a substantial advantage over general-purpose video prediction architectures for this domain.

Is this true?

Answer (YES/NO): NO